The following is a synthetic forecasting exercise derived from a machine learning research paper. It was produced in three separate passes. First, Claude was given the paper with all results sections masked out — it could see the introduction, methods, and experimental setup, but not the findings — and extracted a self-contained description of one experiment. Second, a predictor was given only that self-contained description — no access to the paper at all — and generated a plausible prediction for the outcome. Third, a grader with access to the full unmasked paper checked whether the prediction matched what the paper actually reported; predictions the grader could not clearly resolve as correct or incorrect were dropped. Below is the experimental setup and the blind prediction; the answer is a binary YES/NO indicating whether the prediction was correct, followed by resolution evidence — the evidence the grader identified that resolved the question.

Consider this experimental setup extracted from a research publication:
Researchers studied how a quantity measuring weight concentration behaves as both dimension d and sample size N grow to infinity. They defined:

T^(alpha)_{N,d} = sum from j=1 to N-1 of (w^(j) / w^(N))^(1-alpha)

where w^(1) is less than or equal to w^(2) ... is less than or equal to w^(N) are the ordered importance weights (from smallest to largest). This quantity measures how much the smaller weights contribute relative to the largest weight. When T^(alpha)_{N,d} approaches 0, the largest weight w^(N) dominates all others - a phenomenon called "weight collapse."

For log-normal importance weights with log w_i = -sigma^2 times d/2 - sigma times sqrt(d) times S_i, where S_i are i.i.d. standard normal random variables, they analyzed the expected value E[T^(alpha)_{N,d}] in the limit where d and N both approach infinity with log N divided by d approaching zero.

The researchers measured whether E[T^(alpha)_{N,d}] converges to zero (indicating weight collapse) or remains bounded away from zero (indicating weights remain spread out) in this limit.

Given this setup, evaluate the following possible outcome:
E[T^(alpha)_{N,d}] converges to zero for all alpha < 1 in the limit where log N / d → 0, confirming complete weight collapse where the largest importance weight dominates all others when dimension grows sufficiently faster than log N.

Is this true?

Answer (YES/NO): YES